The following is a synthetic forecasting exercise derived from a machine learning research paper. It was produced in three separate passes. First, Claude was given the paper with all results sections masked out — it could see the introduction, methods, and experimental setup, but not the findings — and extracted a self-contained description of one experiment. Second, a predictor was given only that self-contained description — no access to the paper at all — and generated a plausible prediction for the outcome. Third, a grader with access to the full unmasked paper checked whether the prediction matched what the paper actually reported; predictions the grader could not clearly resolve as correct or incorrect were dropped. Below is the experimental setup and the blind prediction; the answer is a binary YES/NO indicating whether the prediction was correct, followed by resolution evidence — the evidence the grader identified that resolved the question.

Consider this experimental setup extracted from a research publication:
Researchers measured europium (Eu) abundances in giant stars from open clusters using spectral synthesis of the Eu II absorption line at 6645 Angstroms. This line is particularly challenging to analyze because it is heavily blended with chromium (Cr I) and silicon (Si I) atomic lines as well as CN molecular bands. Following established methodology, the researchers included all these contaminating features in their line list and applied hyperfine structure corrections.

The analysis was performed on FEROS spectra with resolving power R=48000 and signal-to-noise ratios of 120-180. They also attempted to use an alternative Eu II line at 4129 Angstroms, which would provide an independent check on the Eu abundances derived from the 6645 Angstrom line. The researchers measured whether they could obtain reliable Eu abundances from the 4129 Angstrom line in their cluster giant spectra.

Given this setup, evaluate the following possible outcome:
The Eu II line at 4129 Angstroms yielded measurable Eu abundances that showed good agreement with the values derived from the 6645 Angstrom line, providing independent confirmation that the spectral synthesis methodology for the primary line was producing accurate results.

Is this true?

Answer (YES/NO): NO